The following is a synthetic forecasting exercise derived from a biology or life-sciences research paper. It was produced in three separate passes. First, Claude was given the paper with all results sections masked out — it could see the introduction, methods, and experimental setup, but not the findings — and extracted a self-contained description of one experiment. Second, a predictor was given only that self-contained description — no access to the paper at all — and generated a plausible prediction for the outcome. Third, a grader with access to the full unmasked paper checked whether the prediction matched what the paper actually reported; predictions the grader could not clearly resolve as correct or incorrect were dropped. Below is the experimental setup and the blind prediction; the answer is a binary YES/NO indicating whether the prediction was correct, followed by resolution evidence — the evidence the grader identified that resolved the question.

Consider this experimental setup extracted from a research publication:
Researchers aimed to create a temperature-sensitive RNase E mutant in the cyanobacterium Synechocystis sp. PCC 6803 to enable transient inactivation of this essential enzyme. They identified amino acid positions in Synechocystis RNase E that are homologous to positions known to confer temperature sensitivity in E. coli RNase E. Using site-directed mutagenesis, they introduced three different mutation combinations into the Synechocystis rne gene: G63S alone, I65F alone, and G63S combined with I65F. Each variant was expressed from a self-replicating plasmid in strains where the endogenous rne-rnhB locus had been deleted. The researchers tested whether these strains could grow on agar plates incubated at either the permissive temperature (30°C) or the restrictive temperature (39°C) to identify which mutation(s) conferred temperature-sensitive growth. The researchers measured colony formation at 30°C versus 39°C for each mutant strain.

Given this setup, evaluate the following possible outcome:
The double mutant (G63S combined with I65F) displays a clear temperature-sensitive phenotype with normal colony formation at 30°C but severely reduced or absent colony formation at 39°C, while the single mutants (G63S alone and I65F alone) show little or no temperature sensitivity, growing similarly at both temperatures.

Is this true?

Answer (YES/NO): NO